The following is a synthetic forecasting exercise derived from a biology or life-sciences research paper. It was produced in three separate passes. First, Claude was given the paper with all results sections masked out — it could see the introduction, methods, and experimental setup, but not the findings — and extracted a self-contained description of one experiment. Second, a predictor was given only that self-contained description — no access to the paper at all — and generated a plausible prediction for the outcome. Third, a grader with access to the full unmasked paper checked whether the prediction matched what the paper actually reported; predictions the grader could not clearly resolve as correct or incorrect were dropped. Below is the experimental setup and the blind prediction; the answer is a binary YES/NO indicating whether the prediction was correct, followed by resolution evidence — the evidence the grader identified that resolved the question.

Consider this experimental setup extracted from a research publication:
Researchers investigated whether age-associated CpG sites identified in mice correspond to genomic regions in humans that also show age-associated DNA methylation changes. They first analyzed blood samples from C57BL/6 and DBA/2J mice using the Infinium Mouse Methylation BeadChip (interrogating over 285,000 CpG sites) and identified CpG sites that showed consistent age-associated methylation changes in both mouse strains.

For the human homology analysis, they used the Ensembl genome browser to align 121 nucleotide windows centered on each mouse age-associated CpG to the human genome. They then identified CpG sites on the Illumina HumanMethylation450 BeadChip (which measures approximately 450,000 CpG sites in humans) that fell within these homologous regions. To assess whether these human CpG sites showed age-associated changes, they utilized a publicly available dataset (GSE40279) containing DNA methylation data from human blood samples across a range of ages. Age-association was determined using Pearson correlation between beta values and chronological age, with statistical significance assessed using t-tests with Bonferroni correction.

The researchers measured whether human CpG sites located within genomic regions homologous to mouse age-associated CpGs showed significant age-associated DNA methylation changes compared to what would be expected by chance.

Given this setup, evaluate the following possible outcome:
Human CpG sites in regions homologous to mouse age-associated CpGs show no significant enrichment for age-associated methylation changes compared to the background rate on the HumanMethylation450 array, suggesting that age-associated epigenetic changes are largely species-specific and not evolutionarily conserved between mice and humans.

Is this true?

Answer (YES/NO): NO